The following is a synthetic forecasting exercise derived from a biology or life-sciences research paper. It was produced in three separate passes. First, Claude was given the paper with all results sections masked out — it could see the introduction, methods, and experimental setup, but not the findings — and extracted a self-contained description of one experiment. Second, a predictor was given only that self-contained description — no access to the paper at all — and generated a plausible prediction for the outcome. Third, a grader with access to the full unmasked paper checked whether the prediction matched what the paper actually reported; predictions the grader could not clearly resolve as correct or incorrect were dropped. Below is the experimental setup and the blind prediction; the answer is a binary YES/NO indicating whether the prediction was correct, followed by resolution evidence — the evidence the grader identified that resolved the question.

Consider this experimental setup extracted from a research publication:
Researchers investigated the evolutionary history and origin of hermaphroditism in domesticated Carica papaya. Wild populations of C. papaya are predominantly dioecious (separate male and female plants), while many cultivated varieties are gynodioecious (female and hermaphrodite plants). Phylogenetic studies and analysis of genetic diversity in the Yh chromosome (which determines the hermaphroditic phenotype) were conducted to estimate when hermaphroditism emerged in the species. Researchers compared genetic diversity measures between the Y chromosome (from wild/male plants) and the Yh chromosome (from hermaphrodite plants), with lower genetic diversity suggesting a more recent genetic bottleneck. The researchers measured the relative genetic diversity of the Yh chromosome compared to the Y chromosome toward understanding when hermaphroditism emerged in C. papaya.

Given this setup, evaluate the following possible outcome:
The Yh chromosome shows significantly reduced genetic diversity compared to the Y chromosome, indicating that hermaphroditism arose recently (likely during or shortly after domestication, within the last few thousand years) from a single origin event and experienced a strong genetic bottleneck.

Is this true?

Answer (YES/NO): YES